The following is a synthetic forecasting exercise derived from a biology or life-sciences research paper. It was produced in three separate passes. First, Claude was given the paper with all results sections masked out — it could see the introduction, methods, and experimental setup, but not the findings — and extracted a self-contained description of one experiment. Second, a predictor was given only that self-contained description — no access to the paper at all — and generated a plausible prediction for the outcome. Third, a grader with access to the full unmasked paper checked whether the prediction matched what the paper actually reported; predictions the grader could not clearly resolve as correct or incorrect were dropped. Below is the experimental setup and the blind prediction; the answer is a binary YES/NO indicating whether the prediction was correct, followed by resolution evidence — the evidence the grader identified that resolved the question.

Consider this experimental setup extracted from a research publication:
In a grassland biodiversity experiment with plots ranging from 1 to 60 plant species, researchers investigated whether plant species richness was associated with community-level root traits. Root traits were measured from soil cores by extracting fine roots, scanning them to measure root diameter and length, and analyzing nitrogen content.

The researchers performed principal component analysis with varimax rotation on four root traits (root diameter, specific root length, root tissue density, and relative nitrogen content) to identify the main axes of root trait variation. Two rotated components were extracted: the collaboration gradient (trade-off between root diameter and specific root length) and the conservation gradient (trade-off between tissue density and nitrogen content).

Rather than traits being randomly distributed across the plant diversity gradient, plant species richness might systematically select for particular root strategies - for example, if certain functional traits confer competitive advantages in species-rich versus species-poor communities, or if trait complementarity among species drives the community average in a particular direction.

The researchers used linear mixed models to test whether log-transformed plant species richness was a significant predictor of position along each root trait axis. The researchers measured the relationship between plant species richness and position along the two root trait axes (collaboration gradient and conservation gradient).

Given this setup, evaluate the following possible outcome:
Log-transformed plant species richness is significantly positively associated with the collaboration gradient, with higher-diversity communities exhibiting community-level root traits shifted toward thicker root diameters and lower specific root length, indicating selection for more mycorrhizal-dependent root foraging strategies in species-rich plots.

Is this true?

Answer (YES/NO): NO